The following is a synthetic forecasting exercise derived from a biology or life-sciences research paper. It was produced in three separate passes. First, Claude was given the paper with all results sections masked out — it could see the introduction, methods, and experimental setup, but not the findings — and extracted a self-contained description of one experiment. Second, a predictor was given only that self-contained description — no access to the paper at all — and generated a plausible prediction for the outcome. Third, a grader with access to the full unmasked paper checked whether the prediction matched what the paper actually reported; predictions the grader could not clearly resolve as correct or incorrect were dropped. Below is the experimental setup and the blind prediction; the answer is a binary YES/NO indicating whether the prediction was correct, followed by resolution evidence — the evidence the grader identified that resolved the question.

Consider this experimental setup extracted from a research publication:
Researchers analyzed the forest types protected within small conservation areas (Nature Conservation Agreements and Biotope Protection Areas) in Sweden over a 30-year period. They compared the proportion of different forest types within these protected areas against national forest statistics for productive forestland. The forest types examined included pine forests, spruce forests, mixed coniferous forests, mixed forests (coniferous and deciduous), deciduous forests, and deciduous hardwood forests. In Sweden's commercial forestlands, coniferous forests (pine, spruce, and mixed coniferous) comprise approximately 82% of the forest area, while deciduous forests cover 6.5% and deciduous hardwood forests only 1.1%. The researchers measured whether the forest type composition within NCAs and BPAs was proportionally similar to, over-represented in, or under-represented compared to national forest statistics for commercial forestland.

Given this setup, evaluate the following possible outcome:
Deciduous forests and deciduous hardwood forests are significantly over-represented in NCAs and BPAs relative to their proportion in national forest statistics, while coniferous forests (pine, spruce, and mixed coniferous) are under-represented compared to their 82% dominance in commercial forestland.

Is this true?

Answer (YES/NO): YES